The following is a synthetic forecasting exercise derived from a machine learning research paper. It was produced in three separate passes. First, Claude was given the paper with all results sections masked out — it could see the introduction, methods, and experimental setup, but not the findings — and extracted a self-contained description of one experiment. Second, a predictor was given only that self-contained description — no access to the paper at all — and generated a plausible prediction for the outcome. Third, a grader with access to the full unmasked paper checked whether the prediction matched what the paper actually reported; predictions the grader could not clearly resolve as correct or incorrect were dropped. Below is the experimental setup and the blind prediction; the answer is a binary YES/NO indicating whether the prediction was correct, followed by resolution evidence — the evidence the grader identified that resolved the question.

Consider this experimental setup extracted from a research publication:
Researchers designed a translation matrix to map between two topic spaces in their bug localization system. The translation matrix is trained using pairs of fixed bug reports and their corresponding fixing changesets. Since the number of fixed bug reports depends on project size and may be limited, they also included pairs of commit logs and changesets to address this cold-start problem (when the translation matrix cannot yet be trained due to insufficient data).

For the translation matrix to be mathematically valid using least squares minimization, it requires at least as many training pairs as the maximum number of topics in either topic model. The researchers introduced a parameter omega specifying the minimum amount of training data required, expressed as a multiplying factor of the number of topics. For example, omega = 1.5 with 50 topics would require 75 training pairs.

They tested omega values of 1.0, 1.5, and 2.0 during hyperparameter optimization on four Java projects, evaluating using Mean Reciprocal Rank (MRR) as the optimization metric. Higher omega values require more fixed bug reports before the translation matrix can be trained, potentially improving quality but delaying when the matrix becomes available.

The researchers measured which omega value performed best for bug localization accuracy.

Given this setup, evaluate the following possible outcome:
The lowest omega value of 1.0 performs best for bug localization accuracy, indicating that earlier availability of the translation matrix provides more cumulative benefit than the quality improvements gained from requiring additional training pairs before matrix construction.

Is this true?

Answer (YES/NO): NO